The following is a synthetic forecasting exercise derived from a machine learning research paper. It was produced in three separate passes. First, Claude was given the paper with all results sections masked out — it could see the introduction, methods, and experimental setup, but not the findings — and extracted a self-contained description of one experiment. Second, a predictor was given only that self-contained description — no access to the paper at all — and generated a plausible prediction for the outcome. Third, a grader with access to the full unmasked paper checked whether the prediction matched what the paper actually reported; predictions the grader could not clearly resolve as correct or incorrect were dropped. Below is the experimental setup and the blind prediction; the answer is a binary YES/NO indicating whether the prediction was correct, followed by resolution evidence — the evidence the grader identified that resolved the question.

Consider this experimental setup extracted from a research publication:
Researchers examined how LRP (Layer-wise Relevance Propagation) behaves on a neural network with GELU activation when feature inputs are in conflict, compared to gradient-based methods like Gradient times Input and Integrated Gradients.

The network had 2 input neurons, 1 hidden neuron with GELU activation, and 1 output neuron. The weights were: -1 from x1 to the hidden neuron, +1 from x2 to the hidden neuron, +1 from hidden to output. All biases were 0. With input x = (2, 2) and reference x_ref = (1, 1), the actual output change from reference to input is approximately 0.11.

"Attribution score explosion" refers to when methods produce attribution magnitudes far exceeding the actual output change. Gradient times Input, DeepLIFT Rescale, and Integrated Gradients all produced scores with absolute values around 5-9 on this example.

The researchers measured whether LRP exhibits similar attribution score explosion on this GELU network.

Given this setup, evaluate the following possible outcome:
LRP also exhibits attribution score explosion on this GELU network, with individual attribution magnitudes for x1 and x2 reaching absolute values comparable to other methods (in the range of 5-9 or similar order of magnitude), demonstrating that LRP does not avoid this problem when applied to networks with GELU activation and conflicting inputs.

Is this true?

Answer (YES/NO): NO